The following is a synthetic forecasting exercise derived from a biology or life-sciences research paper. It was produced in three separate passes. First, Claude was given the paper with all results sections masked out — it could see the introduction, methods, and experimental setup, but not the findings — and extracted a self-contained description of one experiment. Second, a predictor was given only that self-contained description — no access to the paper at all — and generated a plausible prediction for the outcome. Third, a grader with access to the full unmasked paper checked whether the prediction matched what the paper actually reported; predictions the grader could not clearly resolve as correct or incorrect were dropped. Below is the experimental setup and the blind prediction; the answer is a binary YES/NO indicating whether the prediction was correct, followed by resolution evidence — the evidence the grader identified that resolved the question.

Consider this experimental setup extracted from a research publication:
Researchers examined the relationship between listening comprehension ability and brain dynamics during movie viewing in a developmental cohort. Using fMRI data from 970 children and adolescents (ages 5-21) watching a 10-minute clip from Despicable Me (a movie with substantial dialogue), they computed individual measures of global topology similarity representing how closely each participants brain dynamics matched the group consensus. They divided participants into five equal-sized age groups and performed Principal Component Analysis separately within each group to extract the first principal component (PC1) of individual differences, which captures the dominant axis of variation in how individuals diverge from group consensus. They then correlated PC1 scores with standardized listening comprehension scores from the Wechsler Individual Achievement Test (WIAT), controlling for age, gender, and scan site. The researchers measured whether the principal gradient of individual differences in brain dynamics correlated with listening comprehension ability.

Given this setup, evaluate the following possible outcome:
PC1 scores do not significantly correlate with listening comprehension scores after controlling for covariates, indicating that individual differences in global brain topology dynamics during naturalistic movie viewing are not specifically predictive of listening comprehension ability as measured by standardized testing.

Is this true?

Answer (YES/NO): NO